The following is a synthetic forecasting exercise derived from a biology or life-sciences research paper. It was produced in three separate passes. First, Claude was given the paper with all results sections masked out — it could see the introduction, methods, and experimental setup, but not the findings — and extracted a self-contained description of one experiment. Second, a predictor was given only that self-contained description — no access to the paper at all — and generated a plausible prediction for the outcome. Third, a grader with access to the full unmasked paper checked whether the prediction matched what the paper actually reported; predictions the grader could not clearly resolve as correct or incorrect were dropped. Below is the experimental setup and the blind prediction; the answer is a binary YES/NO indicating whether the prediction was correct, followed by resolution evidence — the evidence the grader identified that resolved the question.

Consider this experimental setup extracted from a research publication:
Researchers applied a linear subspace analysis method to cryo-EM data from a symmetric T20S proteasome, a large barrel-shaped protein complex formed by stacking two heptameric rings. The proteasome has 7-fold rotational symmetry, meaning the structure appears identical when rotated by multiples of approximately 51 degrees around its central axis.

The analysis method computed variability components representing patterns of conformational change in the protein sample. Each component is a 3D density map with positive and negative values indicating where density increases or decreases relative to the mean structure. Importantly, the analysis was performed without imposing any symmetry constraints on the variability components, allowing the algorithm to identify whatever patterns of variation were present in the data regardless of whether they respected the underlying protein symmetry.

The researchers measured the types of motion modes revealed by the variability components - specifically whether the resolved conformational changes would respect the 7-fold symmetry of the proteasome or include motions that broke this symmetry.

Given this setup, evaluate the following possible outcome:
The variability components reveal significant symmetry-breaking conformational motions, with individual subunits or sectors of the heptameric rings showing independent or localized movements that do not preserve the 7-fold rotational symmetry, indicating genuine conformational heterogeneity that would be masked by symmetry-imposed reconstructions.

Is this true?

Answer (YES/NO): NO